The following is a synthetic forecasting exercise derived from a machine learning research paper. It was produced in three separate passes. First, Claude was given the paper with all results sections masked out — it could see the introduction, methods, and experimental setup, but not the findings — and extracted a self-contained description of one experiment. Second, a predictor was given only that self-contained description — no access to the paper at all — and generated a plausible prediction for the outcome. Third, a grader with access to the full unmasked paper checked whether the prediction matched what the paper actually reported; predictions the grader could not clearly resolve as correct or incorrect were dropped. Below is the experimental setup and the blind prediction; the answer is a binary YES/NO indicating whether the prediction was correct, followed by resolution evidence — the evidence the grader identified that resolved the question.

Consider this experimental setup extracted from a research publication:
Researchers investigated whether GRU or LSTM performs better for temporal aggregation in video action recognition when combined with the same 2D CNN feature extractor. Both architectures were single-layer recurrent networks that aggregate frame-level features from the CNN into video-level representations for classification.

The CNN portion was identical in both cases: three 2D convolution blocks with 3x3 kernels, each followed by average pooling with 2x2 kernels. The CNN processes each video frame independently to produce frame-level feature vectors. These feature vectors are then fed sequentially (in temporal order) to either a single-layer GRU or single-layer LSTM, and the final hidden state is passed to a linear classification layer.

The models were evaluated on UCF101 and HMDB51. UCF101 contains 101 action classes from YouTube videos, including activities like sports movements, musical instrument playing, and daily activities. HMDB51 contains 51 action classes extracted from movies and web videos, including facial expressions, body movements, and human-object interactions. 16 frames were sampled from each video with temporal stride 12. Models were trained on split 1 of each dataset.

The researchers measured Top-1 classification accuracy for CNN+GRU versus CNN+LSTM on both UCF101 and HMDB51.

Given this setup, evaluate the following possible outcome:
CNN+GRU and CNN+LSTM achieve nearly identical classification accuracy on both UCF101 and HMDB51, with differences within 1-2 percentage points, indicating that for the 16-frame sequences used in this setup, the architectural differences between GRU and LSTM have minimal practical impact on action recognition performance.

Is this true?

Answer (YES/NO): NO